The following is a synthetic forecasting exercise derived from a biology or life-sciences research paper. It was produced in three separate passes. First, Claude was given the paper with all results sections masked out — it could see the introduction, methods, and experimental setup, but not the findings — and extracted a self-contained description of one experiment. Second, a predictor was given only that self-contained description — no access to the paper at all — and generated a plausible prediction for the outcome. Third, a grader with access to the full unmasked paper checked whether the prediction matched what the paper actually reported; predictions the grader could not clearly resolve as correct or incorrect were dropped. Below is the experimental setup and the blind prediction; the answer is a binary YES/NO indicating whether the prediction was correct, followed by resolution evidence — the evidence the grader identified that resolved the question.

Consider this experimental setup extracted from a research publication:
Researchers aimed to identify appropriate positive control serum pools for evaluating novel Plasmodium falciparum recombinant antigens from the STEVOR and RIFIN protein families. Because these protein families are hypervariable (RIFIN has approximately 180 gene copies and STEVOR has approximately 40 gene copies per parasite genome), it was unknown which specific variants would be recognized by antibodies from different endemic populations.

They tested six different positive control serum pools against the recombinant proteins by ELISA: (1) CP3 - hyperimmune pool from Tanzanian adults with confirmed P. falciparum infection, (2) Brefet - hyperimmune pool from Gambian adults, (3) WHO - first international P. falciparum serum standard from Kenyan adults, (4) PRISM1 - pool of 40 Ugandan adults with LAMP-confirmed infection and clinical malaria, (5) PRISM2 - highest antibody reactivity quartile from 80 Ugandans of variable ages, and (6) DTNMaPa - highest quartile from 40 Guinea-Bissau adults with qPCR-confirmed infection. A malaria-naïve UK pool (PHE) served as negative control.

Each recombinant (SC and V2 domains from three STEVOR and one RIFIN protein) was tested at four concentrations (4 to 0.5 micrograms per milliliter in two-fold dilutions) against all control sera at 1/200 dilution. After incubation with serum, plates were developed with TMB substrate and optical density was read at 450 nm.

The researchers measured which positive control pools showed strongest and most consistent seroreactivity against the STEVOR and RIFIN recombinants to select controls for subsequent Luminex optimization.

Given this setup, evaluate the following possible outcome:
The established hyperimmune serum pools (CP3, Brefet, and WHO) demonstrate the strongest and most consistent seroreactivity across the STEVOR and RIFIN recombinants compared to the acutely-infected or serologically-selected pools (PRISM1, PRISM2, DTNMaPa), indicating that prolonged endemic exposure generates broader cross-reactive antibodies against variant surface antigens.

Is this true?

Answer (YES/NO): NO